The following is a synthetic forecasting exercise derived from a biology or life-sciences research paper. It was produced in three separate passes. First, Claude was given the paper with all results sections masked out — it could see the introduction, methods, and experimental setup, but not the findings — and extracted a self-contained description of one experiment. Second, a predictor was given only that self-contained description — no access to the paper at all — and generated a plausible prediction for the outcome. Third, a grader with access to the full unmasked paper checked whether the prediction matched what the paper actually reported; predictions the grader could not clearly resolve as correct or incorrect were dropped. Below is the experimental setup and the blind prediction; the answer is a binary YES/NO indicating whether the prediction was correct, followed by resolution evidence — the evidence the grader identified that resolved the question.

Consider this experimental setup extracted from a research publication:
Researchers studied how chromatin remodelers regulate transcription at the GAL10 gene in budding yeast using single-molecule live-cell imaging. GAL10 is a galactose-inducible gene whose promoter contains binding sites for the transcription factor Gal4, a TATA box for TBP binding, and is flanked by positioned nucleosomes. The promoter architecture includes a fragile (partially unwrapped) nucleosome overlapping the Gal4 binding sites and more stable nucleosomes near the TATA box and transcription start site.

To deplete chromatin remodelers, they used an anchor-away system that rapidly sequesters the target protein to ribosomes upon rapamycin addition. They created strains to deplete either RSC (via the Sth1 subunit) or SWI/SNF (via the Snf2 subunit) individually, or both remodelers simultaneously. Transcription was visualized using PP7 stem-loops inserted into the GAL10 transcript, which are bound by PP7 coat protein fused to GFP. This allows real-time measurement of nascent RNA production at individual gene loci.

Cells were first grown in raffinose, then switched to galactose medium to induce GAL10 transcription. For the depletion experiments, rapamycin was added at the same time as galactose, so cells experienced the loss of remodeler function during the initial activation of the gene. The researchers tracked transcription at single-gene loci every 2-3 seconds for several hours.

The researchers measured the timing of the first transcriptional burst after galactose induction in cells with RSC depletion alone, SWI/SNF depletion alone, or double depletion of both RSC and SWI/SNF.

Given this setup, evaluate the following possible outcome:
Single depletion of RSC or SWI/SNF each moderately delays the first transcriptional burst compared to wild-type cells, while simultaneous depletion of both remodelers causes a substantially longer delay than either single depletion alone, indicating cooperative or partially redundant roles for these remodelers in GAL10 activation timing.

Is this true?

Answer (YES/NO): YES